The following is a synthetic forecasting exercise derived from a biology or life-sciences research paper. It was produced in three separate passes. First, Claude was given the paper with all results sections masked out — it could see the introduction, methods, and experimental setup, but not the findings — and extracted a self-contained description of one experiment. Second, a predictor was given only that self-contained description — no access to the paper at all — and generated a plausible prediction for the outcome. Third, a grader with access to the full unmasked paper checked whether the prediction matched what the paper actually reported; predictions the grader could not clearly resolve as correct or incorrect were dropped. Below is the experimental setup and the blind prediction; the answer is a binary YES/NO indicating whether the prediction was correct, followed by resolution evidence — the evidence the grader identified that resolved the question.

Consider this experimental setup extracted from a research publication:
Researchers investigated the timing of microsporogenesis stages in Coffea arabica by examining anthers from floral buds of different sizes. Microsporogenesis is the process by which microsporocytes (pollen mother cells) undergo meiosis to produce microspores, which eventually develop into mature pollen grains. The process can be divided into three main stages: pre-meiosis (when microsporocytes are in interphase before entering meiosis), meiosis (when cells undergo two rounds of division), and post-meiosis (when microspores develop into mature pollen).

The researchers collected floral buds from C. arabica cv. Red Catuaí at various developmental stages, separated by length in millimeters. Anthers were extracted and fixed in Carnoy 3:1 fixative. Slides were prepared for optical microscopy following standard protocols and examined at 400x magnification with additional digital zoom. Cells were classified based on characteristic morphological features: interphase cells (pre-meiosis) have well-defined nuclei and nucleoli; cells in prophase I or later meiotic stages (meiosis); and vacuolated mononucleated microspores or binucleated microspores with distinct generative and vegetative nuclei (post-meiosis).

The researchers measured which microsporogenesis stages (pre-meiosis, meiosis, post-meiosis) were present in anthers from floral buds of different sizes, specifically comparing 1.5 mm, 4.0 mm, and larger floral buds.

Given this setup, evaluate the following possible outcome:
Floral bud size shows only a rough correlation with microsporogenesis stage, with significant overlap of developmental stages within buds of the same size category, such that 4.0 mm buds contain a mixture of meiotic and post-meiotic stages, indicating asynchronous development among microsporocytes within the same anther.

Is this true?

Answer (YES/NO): NO